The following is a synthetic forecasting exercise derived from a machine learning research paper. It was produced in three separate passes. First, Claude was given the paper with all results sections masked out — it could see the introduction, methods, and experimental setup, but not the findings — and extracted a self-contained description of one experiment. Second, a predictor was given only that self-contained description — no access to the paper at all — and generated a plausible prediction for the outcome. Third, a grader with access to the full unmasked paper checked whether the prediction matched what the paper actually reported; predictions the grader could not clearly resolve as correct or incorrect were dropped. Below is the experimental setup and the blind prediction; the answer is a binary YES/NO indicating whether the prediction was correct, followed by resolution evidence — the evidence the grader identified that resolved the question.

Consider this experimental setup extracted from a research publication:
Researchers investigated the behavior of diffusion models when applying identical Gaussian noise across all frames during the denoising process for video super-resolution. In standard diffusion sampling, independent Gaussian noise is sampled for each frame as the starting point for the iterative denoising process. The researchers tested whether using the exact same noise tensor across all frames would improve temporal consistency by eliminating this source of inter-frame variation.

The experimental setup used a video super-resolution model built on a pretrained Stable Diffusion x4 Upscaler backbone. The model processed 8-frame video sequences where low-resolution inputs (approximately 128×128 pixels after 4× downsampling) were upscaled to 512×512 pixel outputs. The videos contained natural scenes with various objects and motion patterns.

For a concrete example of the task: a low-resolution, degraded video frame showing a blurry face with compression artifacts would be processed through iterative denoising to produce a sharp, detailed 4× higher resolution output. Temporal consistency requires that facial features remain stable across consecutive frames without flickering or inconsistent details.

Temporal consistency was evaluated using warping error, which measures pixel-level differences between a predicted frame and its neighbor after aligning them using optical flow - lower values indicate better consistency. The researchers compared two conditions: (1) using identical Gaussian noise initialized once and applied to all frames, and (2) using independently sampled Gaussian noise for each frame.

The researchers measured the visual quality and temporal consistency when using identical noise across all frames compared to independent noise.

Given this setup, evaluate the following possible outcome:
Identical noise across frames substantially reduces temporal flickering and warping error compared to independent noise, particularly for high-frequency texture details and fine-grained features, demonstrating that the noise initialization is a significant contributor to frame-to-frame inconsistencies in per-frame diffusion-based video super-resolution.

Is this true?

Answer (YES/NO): NO